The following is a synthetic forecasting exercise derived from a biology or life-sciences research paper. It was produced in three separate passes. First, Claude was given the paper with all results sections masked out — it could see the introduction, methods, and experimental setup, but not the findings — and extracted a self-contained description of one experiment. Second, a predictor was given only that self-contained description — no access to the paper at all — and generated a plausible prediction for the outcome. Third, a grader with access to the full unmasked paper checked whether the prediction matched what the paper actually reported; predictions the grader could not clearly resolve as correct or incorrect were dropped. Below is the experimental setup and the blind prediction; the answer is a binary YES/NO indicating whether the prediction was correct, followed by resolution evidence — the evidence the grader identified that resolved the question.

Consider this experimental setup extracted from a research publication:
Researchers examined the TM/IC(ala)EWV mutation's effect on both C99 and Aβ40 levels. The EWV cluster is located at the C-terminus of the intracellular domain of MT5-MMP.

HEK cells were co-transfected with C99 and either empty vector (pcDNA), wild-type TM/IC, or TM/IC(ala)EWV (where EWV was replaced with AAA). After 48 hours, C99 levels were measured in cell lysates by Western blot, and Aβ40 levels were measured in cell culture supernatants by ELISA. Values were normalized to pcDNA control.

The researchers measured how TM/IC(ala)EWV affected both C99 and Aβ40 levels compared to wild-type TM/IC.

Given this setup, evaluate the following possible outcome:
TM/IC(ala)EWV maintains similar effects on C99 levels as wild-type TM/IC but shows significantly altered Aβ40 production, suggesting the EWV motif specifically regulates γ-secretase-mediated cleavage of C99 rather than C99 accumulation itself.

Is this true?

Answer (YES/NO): NO